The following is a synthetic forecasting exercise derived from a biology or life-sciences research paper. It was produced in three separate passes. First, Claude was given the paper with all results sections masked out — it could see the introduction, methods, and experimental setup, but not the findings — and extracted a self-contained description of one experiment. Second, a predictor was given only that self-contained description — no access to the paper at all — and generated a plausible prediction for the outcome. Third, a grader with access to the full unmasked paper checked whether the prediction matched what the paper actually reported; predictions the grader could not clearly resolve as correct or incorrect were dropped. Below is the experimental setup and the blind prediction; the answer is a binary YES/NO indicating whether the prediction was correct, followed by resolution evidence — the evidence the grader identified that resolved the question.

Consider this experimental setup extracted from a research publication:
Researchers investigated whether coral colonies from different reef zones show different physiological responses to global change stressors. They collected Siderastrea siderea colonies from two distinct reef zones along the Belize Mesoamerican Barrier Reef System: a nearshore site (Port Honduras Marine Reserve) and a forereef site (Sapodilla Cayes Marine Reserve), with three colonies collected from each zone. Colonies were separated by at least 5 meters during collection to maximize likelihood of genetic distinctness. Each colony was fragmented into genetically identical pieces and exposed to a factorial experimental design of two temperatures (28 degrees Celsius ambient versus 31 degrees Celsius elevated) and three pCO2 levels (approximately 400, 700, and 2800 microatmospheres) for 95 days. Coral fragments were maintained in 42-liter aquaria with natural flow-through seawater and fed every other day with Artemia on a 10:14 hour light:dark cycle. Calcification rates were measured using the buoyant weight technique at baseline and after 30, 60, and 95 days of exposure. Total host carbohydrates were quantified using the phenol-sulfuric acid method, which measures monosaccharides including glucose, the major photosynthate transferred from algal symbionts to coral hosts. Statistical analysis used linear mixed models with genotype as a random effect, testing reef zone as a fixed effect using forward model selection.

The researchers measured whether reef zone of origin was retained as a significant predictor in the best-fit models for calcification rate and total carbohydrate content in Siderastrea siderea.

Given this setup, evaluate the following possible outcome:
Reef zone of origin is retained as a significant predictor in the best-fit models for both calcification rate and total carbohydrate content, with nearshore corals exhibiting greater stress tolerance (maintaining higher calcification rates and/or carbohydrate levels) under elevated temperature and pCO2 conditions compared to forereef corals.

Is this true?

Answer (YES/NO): NO